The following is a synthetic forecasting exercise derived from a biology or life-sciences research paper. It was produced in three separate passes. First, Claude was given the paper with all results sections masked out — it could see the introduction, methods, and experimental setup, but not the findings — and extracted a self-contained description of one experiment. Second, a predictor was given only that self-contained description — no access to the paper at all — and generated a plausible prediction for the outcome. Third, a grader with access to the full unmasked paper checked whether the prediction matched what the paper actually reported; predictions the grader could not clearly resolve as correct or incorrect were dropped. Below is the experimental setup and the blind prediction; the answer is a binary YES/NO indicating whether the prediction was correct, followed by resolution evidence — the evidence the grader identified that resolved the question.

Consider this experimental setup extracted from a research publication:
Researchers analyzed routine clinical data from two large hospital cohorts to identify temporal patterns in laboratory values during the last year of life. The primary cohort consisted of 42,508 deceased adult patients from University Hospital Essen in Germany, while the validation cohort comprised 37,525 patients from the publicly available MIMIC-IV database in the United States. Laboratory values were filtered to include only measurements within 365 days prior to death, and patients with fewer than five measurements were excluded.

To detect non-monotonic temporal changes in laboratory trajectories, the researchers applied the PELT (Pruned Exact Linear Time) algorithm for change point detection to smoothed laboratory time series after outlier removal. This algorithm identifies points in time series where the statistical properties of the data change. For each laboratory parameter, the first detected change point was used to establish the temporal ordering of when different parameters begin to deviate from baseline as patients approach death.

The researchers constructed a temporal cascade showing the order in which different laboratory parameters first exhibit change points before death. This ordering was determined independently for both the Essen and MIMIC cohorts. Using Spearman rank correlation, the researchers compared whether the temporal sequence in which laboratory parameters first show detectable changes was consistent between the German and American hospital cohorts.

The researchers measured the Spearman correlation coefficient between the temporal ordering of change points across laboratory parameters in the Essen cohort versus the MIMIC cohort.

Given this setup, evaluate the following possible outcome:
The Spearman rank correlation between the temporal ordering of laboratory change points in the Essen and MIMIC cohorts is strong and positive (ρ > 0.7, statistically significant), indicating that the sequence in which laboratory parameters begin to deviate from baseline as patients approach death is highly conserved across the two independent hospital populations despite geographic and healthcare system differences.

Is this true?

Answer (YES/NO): NO